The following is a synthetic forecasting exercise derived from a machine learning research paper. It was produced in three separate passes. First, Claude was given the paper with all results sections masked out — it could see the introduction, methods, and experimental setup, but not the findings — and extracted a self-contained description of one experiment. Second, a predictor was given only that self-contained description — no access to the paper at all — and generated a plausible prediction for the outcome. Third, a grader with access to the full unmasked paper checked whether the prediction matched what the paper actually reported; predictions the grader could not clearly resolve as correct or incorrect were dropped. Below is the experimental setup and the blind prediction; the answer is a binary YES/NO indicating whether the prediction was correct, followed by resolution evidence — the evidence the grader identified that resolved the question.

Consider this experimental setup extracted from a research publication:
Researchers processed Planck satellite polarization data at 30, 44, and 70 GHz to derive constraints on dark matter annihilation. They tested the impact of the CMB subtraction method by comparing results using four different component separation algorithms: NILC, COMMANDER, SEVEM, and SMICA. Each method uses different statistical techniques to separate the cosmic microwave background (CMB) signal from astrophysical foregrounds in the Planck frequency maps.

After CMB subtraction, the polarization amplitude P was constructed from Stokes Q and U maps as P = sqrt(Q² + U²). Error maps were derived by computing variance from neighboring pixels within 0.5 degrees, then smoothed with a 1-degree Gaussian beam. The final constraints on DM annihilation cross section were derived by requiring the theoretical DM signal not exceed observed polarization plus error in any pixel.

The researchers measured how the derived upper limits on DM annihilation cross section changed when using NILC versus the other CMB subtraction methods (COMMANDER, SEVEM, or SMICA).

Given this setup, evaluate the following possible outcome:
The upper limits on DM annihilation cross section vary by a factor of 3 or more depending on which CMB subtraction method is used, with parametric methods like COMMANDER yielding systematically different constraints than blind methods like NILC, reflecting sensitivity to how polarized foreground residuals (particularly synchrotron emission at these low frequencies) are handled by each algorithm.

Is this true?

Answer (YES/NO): NO